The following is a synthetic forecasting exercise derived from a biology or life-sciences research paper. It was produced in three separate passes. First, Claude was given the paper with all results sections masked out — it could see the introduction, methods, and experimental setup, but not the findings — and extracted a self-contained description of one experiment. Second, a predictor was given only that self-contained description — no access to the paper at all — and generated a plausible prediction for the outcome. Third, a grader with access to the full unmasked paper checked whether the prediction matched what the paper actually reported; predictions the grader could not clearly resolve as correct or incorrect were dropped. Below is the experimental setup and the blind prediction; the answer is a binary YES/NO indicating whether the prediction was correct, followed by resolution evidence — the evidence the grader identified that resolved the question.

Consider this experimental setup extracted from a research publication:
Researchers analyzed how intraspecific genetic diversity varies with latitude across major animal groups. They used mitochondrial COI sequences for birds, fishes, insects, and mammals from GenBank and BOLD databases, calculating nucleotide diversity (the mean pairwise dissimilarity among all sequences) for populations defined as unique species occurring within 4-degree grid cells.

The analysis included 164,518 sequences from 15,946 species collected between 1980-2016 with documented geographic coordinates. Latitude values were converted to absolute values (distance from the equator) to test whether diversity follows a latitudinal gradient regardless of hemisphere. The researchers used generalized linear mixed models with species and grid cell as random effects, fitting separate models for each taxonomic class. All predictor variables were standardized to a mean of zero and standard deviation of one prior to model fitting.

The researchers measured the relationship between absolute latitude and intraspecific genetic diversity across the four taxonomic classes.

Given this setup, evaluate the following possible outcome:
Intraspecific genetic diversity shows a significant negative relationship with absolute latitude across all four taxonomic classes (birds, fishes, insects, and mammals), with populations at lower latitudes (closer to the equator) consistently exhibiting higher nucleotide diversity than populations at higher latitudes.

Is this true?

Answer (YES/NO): NO